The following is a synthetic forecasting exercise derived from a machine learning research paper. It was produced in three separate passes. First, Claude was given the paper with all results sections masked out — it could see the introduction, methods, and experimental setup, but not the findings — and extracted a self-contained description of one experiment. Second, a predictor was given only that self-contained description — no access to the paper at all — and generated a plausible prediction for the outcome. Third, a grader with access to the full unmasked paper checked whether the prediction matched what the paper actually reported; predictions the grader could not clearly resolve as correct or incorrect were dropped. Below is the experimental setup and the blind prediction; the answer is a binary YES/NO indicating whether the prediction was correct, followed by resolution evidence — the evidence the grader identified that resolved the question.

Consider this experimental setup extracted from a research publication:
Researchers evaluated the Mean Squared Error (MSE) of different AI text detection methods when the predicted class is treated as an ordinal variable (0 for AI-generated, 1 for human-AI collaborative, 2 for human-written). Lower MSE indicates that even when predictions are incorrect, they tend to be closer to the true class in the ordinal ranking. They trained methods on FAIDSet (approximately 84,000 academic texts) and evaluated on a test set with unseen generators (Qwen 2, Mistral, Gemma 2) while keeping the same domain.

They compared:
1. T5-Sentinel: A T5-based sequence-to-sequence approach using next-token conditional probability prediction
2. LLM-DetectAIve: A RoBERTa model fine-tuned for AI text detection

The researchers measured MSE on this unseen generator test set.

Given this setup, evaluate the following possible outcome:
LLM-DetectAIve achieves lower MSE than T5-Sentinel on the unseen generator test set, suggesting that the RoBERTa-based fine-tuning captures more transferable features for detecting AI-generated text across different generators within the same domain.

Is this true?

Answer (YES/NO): NO